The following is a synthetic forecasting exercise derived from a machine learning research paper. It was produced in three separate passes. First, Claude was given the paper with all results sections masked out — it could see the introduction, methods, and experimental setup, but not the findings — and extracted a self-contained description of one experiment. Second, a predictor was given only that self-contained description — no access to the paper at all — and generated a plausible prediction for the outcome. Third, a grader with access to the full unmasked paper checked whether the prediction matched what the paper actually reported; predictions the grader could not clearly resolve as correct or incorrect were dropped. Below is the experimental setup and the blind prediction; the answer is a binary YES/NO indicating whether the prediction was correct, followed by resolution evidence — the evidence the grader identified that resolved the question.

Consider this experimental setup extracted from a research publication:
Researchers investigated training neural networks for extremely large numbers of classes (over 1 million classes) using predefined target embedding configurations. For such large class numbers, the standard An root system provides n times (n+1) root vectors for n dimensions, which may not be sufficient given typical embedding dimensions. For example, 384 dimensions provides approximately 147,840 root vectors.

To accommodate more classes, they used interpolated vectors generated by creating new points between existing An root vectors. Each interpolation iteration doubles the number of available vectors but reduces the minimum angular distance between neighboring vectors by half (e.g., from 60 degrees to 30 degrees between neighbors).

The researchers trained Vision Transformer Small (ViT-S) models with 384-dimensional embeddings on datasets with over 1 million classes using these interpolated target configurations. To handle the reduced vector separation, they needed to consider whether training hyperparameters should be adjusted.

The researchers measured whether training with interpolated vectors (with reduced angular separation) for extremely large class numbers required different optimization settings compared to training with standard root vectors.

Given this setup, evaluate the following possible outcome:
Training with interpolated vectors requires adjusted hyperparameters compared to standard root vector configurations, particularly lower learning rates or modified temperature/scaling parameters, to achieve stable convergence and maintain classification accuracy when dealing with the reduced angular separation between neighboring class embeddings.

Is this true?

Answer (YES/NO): YES